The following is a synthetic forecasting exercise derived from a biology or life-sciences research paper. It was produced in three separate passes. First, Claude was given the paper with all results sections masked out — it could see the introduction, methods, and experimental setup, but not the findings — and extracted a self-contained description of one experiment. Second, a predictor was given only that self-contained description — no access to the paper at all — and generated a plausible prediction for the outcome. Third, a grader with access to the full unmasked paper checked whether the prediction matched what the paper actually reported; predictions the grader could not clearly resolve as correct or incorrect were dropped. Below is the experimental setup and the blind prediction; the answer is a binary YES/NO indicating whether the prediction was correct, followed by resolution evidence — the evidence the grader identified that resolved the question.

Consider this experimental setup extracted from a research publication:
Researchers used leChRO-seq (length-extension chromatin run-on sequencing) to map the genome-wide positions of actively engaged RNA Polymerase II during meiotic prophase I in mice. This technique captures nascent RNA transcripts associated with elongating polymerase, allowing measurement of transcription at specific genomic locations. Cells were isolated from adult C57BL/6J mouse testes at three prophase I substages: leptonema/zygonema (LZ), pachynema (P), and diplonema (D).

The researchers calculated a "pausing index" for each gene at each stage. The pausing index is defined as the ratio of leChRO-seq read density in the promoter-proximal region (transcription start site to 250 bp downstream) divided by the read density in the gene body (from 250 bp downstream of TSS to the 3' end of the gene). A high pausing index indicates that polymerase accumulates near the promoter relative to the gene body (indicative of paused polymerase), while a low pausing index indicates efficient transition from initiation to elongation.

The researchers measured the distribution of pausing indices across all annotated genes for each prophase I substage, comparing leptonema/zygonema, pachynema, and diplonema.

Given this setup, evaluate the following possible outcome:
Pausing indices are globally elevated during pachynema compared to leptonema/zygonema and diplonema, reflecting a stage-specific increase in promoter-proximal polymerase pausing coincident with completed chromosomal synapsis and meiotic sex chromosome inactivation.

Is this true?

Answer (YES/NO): NO